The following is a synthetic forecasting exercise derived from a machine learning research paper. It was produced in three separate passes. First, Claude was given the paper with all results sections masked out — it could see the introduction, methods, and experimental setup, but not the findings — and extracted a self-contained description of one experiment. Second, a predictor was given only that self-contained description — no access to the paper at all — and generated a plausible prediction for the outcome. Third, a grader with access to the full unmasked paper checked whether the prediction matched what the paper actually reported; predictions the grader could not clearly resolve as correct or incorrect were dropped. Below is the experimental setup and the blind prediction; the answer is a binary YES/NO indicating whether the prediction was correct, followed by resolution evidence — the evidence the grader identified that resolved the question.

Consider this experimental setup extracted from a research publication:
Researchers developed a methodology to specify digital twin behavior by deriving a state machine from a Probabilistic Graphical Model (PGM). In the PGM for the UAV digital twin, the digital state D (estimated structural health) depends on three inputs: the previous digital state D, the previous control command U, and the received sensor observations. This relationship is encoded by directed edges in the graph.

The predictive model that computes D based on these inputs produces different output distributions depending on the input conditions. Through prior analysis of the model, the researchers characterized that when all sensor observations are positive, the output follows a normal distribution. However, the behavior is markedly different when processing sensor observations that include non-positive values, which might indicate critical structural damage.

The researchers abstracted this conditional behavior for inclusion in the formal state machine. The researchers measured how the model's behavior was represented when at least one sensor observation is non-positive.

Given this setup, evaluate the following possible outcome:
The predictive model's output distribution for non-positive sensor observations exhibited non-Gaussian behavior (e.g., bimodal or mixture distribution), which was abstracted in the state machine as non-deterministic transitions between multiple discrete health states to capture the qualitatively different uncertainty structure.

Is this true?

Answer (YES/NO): NO